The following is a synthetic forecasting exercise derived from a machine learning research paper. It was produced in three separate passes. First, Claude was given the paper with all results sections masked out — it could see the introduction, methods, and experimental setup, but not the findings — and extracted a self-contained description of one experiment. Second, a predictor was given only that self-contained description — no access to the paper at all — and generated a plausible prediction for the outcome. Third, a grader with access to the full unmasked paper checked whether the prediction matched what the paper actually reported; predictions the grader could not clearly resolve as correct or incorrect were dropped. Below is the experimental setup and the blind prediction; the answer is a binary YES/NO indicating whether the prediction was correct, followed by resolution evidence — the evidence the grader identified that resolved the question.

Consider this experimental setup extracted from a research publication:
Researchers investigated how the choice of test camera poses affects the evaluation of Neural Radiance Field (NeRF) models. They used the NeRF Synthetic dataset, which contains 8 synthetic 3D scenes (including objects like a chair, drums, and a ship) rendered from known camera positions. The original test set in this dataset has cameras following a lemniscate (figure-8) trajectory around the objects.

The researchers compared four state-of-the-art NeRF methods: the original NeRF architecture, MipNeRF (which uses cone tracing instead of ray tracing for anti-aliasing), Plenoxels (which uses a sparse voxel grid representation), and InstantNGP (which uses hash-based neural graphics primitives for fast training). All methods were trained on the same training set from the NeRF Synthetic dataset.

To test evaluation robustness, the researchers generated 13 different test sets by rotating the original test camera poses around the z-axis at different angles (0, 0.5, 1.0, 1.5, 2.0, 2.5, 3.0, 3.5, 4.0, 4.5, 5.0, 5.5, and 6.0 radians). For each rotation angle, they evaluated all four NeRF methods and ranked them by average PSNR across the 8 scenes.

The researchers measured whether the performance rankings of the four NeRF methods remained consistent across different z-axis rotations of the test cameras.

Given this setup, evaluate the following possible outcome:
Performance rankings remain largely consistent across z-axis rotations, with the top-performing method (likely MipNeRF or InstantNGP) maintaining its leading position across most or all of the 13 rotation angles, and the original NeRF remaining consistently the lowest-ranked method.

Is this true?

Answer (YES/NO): NO